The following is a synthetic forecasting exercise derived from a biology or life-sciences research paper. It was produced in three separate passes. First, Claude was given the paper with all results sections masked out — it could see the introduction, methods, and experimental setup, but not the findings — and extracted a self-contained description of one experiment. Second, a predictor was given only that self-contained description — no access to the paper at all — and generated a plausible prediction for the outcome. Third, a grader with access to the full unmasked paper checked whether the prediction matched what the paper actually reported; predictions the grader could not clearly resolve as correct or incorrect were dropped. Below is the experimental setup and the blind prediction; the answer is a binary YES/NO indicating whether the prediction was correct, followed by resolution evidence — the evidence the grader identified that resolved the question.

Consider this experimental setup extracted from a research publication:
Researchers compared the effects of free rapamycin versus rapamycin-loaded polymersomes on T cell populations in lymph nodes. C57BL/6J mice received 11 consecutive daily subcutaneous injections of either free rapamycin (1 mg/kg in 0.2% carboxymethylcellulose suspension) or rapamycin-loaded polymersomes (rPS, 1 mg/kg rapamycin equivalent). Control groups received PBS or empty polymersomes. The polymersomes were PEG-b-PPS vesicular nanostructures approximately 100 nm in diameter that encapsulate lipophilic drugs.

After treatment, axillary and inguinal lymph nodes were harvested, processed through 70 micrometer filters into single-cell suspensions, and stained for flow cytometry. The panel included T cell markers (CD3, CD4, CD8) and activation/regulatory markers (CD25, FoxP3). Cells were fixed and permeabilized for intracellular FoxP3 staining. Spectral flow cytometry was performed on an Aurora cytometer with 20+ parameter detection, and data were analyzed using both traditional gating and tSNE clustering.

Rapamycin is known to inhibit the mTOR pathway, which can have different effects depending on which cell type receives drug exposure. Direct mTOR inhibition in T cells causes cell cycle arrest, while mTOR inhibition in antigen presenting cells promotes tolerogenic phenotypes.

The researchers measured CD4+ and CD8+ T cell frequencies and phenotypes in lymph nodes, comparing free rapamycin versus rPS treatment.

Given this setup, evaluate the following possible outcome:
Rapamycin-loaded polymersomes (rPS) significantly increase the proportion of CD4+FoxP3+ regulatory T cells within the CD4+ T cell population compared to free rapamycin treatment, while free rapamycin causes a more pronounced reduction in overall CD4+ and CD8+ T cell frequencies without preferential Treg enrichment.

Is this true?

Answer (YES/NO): NO